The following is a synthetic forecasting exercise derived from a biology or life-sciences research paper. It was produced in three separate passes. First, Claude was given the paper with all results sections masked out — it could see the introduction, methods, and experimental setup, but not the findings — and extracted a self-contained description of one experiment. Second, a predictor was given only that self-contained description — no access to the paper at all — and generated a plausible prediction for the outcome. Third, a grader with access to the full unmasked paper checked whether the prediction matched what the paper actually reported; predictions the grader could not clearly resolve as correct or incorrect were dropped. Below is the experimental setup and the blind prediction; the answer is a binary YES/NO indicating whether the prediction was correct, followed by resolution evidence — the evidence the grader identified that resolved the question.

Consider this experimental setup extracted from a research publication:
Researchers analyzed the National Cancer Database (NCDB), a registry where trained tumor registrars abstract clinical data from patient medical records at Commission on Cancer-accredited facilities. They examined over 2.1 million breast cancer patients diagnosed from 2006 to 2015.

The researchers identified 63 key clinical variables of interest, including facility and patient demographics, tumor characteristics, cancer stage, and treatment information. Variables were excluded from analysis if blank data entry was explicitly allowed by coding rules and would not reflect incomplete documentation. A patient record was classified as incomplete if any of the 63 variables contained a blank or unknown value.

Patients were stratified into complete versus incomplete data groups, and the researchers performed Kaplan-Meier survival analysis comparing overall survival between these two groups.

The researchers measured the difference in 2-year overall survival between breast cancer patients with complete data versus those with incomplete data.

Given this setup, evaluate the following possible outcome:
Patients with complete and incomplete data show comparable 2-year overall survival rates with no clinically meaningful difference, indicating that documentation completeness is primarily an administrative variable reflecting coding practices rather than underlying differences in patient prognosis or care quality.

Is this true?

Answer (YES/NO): NO